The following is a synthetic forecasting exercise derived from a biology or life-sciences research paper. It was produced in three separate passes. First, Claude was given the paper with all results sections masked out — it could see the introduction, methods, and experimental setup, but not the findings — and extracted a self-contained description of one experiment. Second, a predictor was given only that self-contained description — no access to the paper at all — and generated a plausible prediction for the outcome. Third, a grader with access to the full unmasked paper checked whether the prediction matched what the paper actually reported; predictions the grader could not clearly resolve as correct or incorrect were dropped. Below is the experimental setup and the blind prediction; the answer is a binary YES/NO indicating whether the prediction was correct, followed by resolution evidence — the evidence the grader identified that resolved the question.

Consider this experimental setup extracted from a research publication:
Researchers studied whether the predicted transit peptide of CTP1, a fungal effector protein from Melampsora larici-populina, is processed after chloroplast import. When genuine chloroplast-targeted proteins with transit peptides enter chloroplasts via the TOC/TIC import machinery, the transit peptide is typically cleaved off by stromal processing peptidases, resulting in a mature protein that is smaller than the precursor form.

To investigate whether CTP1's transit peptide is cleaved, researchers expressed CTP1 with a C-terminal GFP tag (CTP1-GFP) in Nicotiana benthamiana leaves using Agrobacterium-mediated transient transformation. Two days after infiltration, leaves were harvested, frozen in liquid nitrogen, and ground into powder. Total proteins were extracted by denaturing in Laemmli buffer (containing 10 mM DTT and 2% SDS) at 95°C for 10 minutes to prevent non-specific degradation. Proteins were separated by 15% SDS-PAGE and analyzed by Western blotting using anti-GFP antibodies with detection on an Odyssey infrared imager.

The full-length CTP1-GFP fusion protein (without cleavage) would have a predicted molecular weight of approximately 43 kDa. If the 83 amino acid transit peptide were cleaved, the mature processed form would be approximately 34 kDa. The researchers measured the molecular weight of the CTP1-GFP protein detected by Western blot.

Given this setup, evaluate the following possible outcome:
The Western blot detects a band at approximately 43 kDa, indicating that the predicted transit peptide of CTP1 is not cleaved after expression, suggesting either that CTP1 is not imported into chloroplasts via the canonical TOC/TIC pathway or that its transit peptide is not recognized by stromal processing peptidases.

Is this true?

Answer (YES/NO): NO